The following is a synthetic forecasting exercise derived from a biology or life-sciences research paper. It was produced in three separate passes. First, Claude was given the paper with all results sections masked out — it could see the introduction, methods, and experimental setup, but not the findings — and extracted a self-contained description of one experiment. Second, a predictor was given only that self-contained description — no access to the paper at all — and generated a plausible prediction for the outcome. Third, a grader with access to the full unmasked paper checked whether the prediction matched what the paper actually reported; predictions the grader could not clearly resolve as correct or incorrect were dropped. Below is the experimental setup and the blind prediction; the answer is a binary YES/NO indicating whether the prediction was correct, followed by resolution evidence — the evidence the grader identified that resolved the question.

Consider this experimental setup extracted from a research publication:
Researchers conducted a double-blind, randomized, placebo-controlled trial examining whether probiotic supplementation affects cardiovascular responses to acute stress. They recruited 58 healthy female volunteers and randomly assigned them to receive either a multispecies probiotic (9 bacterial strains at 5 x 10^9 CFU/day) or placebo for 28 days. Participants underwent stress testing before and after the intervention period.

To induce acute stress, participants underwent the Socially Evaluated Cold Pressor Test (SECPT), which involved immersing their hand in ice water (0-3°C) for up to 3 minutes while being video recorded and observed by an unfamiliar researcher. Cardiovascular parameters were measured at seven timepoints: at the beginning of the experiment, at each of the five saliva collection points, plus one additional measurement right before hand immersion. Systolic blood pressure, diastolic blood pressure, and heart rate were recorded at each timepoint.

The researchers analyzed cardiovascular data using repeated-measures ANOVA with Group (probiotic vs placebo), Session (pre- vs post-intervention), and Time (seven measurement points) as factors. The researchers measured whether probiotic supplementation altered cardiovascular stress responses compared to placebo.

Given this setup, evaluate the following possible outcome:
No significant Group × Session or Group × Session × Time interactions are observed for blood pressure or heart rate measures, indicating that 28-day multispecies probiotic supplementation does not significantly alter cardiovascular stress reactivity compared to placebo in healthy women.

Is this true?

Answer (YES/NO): YES